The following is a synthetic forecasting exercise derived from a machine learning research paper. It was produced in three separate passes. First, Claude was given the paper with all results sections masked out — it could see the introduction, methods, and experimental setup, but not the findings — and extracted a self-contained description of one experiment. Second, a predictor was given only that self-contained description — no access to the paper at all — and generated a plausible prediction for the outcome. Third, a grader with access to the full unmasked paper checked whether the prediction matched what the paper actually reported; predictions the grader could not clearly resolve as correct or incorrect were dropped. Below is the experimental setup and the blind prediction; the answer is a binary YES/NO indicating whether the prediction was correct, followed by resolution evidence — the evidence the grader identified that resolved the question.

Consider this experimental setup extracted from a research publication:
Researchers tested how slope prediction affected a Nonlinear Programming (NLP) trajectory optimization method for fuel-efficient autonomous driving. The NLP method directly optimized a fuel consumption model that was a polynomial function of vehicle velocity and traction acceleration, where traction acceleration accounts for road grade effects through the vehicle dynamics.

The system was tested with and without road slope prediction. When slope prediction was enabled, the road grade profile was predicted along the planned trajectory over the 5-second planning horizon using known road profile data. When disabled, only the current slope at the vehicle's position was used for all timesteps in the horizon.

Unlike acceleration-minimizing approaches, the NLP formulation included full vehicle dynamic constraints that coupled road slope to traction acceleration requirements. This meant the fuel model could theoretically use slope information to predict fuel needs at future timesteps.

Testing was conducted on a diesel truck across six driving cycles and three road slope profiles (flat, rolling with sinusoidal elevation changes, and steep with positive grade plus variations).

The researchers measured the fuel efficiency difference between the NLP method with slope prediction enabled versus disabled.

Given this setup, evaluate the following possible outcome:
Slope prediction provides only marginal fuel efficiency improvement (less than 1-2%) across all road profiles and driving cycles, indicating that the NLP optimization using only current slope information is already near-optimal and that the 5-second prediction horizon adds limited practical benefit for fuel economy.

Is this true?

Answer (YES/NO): YES